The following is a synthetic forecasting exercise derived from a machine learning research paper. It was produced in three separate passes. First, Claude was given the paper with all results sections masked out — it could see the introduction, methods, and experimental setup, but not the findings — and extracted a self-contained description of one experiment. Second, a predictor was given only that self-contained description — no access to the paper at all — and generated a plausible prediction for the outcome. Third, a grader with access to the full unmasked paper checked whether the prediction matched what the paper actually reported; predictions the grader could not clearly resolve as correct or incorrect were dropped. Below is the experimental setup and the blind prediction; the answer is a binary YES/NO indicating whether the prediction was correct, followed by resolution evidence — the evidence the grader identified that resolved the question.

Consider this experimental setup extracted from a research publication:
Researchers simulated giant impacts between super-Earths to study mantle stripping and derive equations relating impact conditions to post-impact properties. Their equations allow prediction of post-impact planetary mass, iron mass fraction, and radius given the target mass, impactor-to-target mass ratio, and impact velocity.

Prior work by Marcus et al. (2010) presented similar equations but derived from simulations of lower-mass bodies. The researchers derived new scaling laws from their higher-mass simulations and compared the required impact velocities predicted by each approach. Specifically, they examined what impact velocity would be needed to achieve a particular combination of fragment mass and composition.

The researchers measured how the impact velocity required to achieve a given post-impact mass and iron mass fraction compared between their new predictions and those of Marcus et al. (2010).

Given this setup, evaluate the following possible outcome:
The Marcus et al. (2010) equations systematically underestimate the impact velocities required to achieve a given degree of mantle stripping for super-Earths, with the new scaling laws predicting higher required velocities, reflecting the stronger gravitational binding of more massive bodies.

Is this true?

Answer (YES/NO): YES